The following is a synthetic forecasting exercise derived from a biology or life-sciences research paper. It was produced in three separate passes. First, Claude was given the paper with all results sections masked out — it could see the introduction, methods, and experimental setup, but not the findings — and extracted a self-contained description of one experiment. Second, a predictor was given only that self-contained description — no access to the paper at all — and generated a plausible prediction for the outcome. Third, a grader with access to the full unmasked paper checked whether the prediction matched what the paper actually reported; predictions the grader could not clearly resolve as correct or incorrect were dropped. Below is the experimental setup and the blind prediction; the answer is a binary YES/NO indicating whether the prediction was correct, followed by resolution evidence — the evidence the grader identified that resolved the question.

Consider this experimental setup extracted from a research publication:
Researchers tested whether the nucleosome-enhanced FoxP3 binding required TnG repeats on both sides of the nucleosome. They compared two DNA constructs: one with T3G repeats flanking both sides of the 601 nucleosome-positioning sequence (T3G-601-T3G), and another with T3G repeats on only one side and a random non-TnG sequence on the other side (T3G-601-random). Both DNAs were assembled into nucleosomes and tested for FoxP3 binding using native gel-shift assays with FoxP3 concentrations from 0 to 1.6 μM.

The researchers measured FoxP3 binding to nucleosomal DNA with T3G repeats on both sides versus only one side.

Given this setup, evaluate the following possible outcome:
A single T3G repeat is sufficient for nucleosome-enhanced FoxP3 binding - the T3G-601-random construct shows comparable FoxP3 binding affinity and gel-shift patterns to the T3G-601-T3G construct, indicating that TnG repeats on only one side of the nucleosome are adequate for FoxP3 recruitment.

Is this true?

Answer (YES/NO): NO